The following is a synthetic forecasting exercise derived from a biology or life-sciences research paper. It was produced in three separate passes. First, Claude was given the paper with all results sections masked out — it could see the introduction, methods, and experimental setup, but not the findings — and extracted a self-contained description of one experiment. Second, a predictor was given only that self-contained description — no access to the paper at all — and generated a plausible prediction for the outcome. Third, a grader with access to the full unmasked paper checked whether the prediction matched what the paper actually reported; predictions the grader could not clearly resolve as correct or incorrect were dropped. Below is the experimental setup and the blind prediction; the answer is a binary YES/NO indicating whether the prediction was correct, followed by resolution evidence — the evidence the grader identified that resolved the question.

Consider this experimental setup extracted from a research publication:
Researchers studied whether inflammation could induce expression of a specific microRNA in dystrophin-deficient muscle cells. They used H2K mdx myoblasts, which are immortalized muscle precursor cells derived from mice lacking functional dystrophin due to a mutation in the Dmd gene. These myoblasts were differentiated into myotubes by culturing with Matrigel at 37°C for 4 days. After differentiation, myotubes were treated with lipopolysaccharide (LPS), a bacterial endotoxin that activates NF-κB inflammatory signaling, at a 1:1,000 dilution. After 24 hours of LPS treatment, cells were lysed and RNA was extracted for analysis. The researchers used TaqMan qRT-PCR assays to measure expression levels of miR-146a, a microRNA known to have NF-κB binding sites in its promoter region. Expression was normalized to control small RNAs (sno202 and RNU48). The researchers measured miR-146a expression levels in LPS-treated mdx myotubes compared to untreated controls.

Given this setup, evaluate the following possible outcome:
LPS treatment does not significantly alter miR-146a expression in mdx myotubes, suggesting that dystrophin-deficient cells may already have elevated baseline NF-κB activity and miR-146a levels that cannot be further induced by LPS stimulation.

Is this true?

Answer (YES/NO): NO